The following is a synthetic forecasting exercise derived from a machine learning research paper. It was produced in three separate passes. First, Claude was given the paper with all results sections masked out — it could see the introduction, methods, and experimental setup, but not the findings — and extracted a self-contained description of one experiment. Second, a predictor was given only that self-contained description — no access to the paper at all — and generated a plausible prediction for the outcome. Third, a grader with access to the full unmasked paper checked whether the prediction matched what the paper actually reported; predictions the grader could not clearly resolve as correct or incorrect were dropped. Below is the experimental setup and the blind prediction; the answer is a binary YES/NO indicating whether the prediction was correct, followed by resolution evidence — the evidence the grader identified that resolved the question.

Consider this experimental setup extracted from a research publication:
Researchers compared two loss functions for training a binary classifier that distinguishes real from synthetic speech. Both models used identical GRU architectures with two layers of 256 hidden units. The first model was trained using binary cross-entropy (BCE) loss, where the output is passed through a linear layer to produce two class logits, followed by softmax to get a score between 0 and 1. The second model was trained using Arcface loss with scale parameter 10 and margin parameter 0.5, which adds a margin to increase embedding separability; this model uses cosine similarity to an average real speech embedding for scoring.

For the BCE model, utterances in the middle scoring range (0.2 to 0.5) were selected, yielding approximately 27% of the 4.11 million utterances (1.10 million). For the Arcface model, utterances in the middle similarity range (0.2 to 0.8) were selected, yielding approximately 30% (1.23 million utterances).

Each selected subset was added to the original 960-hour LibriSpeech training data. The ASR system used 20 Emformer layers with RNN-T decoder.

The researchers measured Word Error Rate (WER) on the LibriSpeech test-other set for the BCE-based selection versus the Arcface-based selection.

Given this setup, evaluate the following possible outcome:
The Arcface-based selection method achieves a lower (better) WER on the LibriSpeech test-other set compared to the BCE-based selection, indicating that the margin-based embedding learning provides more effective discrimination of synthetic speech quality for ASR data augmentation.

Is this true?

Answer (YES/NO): YES